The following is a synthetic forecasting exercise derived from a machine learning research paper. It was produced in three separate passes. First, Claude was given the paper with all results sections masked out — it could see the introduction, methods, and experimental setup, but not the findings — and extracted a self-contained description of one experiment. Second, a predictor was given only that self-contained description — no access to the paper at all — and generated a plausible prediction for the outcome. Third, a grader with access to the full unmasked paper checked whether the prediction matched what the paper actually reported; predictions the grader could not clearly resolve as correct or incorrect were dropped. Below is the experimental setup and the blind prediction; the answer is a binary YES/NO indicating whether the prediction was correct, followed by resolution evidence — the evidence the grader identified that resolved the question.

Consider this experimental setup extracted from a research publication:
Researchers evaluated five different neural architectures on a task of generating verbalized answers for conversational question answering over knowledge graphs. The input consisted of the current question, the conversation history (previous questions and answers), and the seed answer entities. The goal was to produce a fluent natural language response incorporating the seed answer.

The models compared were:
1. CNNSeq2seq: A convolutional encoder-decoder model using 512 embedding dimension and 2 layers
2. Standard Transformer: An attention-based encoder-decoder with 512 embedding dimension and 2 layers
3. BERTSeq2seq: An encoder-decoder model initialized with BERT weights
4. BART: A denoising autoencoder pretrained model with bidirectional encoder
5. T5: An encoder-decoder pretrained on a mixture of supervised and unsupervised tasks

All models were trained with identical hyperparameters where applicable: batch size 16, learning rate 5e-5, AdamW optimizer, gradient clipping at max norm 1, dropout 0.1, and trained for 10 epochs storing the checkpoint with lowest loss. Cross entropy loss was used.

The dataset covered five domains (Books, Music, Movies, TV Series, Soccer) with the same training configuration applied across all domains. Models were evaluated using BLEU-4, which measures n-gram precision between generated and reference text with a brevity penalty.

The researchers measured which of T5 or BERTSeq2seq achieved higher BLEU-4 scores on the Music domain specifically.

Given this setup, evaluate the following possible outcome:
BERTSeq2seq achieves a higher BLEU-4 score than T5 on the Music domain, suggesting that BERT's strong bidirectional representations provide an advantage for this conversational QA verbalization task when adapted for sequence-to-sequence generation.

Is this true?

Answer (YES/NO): YES